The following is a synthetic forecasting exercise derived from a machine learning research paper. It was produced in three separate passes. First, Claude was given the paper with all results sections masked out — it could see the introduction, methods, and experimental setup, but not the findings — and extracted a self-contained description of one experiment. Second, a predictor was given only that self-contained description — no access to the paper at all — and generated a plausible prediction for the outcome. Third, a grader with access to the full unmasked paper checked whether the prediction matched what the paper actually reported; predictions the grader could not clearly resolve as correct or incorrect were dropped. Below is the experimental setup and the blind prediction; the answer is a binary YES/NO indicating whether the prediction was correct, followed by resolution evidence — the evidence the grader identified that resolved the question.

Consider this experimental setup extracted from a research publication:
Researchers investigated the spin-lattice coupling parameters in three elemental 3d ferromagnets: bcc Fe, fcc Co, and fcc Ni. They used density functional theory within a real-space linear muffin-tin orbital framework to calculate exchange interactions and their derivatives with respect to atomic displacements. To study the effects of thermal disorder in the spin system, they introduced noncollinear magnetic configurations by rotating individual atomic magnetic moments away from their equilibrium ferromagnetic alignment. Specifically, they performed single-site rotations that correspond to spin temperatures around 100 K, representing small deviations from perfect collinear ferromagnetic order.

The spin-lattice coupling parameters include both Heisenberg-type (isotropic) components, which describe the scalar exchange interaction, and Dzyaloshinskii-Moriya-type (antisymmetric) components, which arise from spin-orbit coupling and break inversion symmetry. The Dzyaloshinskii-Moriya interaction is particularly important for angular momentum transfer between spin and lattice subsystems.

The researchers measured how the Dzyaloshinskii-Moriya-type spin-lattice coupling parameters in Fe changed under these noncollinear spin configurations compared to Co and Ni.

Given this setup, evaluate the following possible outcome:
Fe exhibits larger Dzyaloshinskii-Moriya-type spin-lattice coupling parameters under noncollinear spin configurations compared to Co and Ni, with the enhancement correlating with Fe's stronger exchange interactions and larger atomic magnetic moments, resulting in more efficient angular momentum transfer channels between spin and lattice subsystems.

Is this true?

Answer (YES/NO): NO